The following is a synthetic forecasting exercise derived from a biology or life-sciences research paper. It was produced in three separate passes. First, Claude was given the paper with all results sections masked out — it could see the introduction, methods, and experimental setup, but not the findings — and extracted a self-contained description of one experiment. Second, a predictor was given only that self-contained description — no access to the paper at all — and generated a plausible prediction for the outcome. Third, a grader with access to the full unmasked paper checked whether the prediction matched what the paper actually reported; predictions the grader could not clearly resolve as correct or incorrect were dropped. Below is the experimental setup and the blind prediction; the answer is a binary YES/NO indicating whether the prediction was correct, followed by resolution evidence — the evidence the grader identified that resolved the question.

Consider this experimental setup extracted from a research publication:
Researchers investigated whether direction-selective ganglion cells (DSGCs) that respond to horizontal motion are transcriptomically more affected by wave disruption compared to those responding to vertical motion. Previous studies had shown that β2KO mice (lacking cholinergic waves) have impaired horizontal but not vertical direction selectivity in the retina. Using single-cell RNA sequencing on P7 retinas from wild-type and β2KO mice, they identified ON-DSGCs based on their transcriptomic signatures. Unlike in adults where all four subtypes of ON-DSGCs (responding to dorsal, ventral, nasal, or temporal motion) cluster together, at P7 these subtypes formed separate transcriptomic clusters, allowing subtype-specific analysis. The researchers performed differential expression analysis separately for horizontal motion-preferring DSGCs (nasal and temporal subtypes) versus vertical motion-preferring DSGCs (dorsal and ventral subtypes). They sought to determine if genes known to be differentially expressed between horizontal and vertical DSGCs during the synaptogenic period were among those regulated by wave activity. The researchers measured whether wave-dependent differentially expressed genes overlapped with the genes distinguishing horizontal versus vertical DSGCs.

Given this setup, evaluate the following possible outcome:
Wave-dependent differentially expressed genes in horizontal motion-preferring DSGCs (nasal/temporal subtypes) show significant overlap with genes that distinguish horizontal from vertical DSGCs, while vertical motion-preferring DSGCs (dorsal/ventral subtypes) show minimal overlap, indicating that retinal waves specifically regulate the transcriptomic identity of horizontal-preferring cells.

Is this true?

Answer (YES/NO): NO